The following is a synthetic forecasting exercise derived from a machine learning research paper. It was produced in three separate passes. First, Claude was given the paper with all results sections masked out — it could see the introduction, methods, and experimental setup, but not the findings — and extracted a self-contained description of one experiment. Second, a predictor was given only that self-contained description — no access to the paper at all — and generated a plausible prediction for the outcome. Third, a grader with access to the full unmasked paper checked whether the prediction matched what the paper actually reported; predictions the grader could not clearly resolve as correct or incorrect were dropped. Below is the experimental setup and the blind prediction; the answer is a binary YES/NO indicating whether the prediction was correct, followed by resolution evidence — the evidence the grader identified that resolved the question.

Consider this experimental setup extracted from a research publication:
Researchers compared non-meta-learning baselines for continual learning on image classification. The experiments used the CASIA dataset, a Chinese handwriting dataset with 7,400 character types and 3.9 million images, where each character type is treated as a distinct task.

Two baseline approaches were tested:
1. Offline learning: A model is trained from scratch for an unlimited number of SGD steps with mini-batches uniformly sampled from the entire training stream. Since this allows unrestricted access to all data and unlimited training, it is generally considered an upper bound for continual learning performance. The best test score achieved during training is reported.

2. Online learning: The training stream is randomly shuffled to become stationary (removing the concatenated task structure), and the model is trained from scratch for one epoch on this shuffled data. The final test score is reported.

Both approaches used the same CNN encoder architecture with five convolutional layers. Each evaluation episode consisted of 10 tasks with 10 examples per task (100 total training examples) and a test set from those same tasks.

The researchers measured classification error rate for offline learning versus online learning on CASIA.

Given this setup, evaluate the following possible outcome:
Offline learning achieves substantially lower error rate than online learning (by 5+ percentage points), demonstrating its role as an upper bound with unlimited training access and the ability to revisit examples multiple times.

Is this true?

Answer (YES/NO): YES